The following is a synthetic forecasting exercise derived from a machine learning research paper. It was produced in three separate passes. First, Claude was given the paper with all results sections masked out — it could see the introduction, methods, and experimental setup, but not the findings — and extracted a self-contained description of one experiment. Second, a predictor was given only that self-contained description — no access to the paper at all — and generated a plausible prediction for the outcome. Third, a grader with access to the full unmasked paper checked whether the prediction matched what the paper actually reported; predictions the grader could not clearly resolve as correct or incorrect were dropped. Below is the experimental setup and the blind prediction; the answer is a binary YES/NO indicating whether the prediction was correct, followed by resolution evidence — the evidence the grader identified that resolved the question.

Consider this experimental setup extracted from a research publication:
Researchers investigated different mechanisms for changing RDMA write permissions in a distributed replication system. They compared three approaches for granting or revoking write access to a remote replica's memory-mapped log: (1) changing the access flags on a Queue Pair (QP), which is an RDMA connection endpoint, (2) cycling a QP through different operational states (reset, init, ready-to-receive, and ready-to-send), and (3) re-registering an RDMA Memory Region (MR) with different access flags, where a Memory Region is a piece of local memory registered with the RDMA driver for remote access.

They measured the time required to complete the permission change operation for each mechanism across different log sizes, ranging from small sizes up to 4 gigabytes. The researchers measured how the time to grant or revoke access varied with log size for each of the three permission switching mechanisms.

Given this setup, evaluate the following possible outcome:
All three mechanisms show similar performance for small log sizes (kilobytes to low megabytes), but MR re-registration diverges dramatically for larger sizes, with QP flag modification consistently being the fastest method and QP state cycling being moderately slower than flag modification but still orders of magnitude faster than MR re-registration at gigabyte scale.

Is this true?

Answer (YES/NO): NO